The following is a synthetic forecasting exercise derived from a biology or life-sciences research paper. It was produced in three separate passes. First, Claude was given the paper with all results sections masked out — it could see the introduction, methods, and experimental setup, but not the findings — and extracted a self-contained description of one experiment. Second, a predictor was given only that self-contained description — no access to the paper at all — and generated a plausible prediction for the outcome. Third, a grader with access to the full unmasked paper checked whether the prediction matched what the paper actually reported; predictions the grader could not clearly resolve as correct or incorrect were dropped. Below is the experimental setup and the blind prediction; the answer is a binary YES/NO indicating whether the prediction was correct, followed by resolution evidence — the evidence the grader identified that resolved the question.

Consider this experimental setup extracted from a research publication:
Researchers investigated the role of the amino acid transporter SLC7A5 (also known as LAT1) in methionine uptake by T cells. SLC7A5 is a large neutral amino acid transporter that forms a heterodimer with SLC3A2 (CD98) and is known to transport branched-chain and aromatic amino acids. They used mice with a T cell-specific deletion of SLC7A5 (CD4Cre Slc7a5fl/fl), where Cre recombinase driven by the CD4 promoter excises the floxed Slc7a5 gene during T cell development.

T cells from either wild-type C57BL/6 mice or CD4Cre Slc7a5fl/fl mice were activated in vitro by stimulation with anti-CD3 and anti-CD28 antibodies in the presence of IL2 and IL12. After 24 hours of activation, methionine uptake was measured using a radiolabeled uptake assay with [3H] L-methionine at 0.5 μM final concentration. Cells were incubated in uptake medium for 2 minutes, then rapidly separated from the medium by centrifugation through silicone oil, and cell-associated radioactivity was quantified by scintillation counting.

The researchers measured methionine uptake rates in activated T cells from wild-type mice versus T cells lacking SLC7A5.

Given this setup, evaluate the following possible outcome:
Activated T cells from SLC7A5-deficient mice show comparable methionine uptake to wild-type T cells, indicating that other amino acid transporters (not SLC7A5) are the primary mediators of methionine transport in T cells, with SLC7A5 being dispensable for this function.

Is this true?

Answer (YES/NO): NO